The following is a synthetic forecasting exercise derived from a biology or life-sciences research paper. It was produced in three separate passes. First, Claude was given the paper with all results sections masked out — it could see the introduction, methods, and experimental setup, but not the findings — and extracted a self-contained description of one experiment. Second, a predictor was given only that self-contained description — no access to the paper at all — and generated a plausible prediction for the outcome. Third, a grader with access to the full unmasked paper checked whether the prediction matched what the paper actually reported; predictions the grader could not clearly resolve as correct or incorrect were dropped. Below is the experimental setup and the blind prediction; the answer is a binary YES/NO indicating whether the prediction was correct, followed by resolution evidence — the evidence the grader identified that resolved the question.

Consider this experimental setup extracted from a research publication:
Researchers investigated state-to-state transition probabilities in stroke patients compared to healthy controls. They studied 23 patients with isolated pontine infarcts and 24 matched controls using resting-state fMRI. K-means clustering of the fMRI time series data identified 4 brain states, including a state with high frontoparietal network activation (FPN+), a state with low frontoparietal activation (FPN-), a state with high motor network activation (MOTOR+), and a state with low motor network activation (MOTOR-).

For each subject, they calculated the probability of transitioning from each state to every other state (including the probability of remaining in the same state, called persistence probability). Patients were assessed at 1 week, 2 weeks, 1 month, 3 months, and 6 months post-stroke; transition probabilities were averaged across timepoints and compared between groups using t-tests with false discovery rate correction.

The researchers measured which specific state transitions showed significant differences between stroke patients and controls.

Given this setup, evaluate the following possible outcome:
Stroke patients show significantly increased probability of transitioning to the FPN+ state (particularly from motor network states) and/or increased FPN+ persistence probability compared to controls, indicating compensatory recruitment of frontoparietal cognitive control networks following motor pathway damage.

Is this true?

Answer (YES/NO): NO